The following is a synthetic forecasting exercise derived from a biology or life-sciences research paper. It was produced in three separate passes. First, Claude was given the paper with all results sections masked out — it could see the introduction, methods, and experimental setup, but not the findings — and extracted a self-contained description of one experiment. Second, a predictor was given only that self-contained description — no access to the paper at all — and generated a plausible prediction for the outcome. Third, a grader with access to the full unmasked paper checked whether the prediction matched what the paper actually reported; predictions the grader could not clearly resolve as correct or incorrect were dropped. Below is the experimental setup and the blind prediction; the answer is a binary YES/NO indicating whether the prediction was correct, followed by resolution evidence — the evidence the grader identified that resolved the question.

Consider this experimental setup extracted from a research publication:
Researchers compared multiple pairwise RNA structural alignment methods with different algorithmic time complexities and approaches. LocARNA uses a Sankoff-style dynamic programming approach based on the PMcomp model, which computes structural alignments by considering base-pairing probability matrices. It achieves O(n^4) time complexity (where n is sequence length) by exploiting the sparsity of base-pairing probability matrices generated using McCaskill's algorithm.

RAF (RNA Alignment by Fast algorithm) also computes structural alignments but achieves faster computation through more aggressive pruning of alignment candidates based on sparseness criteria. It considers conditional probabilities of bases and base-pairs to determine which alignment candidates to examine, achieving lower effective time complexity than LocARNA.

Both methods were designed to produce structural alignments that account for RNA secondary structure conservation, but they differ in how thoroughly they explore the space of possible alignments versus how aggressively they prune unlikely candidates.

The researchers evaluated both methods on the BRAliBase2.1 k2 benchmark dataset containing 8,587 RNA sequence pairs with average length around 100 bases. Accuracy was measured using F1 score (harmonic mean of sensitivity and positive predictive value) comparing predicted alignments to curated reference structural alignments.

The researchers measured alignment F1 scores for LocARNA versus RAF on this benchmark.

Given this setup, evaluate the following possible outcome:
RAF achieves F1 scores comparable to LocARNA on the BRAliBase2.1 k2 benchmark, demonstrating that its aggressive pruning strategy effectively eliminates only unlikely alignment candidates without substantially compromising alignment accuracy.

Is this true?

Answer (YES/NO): NO